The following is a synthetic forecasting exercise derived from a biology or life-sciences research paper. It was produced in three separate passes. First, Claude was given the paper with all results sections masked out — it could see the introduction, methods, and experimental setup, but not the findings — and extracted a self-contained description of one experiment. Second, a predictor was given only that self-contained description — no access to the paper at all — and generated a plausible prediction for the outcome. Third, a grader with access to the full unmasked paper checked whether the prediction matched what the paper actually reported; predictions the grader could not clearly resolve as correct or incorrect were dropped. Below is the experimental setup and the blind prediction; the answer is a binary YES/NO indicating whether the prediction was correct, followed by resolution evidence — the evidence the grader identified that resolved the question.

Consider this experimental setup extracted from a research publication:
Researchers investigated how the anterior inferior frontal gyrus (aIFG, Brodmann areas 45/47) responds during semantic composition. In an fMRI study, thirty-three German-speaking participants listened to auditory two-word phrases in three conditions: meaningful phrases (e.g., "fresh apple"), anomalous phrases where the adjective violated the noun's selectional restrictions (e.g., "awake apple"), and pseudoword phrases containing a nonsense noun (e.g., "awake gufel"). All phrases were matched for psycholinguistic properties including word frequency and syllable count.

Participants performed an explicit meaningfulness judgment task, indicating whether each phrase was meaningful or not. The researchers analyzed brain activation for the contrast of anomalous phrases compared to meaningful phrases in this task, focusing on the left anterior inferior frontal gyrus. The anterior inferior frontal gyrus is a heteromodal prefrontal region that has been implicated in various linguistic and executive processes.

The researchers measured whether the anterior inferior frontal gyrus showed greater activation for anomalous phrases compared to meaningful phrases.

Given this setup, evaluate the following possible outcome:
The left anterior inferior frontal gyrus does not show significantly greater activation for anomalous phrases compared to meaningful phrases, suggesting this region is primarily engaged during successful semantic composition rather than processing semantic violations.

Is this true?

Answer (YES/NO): YES